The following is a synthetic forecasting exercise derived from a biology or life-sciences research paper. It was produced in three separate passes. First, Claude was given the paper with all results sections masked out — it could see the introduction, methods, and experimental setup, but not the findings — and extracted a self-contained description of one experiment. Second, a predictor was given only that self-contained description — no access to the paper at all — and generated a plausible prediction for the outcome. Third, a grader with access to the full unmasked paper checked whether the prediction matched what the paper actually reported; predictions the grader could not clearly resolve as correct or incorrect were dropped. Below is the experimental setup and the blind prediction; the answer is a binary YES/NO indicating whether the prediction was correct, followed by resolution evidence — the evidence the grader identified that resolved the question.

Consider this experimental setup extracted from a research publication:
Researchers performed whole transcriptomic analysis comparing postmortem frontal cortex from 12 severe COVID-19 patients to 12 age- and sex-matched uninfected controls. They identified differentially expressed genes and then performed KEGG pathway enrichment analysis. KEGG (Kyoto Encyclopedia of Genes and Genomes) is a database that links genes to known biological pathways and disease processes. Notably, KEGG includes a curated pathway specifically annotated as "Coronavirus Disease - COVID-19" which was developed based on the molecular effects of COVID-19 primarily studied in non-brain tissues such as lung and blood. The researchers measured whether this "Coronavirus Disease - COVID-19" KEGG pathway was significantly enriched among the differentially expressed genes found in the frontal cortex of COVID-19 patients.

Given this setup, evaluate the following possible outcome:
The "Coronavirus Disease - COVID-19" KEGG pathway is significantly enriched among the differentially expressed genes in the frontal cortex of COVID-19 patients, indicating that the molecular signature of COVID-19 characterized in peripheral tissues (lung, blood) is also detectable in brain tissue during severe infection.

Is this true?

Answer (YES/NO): YES